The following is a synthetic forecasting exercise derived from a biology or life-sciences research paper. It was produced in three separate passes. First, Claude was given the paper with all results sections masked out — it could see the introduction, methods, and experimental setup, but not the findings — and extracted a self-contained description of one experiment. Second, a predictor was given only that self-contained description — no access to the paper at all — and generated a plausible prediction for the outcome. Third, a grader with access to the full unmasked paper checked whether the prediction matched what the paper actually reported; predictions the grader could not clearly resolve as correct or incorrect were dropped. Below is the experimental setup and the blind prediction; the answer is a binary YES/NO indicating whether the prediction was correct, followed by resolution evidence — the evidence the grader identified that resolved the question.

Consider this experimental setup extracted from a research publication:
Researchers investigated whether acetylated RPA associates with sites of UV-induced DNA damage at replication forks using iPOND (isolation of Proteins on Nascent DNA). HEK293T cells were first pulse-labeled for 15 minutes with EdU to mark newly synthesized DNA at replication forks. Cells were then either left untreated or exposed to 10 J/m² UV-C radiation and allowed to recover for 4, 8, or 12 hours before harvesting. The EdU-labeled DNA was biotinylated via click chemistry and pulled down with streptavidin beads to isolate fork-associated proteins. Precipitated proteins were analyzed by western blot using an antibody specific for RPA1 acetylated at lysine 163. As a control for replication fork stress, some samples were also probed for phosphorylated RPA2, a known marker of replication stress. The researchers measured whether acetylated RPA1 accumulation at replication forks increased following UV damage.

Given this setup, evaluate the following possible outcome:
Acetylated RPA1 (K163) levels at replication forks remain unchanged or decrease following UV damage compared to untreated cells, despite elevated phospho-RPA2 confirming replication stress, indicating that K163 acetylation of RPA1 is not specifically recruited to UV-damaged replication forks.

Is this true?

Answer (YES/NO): NO